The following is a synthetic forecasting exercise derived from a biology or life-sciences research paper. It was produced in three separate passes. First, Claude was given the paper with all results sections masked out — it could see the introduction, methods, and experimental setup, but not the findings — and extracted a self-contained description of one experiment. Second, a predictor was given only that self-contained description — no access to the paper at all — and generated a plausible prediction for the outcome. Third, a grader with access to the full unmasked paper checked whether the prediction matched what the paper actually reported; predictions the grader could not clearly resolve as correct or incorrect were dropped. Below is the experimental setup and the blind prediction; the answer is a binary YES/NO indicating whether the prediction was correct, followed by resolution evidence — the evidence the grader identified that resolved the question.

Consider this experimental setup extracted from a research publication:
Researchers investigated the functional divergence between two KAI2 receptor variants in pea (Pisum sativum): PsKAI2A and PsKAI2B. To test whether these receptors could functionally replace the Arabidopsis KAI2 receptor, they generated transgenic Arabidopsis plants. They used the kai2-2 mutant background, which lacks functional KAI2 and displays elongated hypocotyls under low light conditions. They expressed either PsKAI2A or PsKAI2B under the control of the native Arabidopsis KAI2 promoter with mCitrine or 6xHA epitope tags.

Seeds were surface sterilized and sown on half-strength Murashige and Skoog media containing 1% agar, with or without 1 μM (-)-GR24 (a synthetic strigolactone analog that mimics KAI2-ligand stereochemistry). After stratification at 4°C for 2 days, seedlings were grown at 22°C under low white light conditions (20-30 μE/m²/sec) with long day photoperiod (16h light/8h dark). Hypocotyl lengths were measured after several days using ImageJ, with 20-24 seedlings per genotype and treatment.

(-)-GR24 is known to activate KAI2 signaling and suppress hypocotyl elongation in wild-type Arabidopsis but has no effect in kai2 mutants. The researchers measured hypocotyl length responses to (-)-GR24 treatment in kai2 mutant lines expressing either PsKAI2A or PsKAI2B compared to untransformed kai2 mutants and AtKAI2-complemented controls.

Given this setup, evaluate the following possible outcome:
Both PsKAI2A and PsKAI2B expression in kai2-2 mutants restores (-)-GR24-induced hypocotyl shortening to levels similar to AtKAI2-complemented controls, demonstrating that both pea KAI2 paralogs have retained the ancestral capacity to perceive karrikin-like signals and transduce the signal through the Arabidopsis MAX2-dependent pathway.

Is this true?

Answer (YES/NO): NO